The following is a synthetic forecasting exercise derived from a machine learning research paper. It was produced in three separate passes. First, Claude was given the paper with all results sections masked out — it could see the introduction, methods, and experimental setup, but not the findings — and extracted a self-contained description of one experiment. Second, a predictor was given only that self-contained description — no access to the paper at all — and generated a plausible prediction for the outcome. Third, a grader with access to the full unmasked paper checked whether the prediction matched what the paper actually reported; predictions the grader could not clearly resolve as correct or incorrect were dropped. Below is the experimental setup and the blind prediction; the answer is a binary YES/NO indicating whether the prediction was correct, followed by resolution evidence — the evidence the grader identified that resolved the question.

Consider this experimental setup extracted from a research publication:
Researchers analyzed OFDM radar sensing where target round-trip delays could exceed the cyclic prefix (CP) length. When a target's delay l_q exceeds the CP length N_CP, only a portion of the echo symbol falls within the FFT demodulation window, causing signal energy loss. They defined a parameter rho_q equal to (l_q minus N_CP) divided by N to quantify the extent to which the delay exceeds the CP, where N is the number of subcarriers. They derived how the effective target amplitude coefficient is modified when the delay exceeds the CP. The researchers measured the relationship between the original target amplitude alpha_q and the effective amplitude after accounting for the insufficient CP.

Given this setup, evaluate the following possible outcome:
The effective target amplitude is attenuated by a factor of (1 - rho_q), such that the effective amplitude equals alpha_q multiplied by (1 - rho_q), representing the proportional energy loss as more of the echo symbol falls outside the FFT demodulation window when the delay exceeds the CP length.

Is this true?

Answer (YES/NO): YES